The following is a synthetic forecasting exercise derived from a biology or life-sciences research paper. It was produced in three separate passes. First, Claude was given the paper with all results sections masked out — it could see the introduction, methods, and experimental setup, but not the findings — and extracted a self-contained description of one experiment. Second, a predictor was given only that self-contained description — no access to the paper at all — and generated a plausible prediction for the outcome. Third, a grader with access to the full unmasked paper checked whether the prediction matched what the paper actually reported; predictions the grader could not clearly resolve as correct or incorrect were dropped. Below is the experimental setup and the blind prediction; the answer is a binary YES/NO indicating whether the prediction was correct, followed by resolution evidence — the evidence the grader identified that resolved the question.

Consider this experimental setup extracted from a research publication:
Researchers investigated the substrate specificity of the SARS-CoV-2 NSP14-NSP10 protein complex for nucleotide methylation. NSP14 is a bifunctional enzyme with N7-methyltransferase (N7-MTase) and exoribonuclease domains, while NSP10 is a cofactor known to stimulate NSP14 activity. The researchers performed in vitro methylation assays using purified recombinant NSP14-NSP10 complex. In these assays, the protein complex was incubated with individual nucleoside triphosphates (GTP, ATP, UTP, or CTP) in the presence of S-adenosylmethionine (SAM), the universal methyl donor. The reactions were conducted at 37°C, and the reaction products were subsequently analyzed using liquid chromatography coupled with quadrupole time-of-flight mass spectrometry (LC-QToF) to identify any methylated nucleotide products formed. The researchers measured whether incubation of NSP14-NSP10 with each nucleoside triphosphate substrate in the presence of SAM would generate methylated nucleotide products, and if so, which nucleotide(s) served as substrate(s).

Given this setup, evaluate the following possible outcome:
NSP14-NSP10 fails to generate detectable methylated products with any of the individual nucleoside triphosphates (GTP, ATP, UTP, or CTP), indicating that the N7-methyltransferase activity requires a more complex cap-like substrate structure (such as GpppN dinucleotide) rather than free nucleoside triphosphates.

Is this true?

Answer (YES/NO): NO